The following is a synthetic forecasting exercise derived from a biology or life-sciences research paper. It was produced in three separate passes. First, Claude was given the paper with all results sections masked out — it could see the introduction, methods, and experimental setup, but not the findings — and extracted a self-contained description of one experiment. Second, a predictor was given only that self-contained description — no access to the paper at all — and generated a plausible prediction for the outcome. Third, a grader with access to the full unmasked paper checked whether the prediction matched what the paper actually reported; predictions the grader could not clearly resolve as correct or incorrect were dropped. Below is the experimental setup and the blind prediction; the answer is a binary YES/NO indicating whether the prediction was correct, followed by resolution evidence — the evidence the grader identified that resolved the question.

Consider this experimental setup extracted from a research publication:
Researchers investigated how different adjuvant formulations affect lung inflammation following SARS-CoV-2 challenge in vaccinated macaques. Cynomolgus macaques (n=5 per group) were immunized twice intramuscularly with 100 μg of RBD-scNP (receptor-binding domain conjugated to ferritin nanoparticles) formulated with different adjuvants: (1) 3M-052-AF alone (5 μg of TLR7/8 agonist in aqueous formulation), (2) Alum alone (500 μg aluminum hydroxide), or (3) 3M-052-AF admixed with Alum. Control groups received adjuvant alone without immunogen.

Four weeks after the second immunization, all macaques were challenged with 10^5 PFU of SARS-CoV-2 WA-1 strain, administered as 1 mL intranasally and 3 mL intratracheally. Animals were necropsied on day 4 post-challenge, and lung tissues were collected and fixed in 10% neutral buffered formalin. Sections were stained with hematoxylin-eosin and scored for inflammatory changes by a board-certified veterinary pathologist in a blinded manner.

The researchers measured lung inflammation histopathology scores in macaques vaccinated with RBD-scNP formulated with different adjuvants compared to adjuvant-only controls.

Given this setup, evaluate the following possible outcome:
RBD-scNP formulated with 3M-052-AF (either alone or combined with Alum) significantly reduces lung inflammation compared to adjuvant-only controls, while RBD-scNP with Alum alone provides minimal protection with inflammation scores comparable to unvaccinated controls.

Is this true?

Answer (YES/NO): NO